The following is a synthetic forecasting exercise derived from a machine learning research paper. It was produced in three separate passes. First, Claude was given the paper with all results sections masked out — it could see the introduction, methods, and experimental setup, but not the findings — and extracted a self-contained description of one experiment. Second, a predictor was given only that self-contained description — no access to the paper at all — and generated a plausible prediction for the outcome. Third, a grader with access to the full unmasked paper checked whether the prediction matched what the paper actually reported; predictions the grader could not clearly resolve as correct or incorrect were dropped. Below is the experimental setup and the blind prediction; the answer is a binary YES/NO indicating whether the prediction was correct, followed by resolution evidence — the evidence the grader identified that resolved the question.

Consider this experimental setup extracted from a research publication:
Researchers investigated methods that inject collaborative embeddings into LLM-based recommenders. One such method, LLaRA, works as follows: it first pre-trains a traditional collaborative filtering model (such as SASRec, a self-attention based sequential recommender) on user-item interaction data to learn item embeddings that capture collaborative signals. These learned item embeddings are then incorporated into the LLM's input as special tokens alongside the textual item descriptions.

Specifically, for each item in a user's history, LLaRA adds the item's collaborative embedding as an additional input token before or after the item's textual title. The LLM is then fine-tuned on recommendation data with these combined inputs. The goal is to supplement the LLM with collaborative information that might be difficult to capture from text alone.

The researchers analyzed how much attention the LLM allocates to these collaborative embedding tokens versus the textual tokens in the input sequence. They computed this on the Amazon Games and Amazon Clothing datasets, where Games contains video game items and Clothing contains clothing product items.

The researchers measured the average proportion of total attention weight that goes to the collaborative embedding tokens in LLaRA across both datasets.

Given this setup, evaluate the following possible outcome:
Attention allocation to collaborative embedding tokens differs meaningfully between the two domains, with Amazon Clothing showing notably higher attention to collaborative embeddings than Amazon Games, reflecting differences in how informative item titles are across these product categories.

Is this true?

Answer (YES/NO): NO